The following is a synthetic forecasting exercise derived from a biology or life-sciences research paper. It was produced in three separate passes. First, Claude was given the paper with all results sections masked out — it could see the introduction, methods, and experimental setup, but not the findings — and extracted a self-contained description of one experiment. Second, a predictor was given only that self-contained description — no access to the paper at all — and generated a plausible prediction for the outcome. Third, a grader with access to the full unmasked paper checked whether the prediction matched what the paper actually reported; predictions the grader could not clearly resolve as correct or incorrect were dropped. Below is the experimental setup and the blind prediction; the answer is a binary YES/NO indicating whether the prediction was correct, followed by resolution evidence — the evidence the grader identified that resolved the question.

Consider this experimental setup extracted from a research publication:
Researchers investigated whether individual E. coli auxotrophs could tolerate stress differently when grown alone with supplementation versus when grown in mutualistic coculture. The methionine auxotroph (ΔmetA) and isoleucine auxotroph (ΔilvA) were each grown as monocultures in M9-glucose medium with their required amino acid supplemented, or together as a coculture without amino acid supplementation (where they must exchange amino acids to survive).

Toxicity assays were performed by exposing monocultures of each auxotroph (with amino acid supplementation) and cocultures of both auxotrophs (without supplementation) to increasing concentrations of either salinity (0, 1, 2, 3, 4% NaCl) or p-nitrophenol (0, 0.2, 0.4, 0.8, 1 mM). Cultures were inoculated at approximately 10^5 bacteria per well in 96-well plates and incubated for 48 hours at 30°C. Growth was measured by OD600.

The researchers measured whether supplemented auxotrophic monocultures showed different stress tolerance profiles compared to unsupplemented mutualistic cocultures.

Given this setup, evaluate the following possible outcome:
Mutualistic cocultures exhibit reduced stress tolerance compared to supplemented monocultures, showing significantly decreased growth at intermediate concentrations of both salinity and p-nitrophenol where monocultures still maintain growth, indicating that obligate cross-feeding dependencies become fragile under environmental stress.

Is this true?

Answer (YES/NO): YES